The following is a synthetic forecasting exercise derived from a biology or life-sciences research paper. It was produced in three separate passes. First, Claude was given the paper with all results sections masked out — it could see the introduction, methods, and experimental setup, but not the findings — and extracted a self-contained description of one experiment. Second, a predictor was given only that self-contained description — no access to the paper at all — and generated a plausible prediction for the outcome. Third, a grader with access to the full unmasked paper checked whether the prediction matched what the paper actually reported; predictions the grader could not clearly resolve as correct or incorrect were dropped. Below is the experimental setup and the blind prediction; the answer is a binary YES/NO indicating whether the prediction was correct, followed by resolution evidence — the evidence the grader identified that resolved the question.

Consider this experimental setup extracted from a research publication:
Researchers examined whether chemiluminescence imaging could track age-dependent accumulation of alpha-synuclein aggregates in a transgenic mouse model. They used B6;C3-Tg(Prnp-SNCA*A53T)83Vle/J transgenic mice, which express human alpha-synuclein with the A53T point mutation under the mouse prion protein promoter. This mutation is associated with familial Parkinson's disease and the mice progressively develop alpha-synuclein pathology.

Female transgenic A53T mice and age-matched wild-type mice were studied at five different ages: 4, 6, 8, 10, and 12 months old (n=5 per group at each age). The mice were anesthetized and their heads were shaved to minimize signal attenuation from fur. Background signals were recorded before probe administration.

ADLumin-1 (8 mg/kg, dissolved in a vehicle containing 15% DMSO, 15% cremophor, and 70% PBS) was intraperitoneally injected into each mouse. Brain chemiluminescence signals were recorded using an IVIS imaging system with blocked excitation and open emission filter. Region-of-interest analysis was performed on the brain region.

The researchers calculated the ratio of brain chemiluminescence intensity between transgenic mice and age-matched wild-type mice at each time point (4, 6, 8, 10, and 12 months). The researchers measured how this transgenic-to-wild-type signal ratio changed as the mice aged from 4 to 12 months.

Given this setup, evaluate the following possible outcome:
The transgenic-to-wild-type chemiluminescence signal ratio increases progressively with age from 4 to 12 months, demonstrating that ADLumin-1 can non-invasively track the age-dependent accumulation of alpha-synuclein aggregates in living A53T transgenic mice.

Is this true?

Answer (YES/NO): YES